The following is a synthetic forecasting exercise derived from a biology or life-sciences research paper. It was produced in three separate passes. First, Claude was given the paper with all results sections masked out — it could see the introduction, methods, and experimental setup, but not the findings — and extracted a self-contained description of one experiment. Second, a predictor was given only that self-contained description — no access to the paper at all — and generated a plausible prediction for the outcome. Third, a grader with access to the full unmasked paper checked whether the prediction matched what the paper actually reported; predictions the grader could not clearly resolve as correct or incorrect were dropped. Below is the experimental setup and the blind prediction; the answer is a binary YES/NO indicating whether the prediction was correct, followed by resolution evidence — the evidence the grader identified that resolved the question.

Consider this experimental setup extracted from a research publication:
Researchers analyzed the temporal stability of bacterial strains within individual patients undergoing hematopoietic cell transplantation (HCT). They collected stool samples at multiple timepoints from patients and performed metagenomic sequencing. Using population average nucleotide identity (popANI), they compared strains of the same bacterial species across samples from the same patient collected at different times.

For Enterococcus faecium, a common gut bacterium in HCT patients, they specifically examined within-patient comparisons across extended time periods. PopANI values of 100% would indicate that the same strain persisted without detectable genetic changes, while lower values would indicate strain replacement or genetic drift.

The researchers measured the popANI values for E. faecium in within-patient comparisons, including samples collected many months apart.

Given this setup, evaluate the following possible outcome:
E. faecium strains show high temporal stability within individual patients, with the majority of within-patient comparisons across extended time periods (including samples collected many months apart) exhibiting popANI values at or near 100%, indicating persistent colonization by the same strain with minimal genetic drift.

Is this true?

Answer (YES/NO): YES